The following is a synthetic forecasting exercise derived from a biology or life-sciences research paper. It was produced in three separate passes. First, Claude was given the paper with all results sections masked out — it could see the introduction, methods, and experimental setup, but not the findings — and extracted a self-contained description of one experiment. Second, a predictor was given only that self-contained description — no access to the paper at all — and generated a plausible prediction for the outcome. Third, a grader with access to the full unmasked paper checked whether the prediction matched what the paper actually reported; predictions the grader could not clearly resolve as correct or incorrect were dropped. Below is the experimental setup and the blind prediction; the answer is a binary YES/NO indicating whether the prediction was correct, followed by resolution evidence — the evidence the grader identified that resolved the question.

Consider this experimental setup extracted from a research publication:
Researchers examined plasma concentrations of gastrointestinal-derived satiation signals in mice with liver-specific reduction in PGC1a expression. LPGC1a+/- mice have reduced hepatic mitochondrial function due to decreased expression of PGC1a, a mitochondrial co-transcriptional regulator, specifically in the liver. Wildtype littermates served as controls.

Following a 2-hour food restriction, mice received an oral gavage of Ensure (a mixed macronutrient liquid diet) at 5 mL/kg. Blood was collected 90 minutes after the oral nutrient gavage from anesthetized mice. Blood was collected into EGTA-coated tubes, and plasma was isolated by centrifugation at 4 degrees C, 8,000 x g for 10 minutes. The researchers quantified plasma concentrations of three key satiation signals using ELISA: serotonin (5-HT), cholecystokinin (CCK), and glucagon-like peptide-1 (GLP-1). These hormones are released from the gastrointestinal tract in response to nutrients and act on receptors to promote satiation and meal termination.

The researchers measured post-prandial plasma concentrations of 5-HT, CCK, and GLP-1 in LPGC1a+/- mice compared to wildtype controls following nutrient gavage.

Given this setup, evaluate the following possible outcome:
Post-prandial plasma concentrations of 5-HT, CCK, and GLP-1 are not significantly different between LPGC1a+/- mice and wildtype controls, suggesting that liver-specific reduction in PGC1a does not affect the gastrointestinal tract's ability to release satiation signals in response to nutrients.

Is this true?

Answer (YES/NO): YES